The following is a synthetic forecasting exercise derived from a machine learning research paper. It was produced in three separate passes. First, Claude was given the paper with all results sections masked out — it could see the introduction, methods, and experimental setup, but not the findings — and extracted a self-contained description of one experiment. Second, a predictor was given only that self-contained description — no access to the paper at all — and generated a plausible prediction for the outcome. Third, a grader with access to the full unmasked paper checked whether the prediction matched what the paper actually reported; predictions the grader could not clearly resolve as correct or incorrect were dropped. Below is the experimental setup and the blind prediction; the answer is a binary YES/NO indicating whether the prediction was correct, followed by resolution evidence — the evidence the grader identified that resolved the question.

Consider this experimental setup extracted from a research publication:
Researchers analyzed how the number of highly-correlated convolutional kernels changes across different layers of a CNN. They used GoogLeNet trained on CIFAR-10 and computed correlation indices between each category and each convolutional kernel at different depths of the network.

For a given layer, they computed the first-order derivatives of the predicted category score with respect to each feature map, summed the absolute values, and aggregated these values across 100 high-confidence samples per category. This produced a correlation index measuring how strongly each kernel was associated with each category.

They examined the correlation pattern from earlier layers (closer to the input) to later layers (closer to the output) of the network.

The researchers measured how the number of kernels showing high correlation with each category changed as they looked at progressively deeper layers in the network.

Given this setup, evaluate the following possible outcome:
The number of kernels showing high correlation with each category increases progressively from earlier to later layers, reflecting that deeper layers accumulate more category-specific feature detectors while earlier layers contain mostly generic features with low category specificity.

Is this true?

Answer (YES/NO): NO